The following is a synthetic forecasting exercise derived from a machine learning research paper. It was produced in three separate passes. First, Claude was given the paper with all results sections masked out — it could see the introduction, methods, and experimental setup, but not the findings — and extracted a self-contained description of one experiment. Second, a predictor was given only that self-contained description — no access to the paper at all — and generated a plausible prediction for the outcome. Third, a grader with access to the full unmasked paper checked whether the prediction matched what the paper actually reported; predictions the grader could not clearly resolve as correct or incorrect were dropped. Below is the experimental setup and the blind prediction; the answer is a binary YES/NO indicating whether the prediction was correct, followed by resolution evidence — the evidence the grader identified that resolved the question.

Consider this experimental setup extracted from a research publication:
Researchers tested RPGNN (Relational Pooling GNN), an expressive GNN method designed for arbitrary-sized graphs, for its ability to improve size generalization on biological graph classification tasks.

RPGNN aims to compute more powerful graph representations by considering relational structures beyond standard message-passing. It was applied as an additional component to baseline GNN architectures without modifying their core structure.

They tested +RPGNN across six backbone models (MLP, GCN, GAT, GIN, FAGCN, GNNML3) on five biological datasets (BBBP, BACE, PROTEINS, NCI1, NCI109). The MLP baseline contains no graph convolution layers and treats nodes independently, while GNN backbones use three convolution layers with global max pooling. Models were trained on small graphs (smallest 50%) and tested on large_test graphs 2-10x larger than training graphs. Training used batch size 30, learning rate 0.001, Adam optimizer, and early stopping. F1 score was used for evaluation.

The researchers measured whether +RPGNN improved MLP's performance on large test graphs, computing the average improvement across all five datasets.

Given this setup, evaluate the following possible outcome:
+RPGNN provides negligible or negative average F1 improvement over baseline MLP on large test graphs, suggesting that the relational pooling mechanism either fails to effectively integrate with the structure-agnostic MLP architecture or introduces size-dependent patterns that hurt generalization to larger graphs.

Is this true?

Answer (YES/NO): NO